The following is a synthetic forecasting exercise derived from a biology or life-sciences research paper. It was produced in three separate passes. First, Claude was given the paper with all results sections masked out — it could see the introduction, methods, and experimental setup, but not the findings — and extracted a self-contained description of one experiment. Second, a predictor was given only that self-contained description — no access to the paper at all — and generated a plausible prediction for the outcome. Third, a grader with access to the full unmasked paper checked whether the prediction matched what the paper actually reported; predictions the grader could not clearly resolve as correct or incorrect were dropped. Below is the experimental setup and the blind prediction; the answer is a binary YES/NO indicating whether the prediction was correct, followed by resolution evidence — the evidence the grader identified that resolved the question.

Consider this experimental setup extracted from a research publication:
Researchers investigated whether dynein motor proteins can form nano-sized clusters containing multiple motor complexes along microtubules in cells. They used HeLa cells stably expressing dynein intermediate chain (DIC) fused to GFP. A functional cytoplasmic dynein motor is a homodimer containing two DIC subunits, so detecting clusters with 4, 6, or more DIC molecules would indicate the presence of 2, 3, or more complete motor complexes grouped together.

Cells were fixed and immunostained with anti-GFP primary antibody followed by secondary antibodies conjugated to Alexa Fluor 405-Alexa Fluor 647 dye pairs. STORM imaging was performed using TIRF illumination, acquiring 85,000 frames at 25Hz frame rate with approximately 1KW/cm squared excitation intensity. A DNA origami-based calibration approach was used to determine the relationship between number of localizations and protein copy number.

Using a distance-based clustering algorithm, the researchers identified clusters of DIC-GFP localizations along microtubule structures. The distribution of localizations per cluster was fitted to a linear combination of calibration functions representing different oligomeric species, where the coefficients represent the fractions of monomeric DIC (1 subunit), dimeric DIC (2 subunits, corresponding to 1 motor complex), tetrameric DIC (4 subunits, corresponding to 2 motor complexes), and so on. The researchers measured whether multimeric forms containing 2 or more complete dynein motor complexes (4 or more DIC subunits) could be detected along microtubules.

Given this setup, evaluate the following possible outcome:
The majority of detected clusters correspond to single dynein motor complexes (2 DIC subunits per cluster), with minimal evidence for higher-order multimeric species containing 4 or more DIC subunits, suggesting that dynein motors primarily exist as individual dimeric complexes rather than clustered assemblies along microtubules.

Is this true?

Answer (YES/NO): NO